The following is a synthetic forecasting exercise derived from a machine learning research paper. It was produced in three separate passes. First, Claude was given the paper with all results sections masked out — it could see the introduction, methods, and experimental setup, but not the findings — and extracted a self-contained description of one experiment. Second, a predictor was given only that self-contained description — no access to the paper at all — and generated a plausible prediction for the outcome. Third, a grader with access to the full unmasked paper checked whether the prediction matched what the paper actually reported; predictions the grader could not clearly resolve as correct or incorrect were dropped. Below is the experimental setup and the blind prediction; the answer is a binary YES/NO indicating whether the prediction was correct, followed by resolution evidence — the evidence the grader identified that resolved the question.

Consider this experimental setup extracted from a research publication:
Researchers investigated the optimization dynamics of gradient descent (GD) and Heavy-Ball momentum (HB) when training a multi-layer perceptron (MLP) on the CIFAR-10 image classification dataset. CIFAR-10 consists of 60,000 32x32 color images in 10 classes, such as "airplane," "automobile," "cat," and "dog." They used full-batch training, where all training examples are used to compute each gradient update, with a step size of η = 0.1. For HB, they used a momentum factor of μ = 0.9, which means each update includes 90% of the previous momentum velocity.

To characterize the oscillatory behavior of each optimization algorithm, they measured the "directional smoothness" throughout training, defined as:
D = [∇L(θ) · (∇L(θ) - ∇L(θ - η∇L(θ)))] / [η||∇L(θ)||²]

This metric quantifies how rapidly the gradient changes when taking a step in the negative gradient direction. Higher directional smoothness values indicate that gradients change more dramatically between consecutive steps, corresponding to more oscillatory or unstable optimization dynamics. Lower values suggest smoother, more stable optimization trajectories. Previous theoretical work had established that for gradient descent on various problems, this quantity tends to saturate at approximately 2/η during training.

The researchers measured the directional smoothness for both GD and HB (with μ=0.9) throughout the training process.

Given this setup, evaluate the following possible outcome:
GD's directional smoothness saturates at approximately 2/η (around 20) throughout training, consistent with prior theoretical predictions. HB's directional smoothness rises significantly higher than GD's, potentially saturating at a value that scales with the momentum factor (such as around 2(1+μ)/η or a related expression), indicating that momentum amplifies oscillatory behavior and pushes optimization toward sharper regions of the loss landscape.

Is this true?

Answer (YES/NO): NO